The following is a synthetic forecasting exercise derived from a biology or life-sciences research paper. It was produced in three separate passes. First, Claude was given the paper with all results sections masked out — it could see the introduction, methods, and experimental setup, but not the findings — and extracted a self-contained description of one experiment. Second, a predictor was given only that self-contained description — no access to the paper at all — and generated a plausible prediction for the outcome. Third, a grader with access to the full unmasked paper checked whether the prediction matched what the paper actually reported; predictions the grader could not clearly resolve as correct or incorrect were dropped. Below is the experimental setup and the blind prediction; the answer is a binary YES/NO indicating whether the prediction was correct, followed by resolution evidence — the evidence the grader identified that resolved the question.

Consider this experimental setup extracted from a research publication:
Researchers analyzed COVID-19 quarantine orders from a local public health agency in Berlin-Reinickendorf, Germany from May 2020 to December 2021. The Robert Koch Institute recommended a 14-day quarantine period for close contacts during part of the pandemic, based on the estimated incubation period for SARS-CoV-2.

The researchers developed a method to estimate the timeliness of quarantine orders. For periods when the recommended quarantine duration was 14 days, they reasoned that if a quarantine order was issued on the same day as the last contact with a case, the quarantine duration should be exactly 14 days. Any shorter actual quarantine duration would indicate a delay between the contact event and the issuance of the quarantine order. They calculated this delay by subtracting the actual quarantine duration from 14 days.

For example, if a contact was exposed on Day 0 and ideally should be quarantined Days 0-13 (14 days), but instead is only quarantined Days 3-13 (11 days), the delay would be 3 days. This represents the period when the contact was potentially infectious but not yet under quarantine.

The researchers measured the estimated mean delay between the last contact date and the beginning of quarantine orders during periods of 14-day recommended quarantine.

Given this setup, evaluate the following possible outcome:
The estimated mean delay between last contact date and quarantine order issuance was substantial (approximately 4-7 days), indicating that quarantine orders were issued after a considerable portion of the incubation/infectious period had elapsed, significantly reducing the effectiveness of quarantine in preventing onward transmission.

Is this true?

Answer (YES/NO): YES